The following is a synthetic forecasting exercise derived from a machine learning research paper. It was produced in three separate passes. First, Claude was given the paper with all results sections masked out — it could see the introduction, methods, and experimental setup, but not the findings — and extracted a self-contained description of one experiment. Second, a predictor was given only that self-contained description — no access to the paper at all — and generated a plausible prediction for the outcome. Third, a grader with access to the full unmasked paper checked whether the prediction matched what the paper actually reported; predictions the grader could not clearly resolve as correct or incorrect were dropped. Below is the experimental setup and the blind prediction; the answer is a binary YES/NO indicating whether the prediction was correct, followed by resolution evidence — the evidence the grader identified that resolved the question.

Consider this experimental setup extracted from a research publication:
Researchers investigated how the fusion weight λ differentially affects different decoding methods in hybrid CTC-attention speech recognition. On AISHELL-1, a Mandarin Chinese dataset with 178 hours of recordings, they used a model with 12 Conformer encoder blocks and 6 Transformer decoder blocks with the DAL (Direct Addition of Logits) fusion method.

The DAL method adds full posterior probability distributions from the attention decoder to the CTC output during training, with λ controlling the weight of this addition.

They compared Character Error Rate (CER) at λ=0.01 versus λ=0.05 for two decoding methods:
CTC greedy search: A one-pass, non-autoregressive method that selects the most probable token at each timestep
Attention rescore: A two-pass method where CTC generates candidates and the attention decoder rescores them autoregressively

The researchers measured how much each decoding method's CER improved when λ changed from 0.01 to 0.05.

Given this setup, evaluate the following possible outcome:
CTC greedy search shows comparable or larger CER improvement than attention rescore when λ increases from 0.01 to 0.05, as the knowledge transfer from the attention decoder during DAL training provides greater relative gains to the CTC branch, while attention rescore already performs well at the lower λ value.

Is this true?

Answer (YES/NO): YES